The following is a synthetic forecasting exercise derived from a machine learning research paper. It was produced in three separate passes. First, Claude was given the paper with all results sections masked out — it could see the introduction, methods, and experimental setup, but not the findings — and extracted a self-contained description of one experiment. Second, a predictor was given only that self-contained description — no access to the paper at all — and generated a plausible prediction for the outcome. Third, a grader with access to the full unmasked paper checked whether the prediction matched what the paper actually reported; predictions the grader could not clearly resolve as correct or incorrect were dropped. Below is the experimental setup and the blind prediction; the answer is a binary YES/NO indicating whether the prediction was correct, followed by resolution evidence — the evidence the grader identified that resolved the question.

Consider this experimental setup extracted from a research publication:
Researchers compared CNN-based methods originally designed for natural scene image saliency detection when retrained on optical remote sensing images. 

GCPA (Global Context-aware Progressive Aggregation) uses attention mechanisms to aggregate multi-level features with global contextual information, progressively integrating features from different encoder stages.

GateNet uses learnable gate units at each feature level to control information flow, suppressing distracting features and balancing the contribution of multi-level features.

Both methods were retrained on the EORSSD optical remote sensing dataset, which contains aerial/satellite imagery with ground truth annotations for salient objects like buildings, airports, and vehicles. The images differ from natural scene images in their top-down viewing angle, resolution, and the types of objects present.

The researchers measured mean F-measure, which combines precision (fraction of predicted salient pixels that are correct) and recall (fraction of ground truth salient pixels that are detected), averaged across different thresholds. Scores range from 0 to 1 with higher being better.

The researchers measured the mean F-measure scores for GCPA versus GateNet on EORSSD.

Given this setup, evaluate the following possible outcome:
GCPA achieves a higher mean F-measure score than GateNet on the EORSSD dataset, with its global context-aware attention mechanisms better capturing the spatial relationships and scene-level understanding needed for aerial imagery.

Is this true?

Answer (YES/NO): NO